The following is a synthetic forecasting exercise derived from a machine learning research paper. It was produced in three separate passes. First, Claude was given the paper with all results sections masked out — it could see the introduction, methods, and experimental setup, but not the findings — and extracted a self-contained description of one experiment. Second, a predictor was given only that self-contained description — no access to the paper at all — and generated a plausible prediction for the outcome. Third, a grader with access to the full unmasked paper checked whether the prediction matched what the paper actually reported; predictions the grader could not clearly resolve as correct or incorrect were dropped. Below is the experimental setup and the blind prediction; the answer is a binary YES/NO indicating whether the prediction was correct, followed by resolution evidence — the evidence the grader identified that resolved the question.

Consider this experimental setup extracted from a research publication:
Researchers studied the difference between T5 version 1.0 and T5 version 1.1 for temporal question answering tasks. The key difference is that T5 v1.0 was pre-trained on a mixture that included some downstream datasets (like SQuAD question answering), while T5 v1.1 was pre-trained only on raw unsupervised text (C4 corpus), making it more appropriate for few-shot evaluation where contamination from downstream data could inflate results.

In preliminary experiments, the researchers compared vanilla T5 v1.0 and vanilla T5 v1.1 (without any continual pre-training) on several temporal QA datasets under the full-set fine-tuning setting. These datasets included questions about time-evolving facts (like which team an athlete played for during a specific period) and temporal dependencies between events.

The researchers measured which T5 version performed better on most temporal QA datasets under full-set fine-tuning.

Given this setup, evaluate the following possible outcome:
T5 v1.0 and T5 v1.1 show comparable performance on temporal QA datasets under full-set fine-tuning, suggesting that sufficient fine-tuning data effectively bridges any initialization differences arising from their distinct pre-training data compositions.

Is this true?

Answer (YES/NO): NO